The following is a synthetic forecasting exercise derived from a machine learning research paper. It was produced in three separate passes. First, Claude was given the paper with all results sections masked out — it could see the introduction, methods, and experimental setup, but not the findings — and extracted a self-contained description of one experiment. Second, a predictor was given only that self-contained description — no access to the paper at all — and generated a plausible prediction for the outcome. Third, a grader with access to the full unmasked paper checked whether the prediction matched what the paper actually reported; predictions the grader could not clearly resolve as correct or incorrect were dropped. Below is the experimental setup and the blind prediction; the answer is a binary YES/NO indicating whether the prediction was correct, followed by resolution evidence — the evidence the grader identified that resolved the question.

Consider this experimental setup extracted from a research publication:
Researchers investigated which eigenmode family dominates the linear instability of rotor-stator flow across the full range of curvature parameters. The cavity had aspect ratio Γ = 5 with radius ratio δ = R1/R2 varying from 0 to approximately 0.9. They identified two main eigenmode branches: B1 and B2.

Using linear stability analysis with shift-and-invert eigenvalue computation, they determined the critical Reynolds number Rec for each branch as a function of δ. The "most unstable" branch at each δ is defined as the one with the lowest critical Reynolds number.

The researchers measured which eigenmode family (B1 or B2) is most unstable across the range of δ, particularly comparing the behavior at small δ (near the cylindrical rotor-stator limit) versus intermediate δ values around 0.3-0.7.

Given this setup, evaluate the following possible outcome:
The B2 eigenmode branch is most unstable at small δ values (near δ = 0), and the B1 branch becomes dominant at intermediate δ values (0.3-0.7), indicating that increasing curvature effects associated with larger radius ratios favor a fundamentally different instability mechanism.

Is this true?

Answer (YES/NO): NO